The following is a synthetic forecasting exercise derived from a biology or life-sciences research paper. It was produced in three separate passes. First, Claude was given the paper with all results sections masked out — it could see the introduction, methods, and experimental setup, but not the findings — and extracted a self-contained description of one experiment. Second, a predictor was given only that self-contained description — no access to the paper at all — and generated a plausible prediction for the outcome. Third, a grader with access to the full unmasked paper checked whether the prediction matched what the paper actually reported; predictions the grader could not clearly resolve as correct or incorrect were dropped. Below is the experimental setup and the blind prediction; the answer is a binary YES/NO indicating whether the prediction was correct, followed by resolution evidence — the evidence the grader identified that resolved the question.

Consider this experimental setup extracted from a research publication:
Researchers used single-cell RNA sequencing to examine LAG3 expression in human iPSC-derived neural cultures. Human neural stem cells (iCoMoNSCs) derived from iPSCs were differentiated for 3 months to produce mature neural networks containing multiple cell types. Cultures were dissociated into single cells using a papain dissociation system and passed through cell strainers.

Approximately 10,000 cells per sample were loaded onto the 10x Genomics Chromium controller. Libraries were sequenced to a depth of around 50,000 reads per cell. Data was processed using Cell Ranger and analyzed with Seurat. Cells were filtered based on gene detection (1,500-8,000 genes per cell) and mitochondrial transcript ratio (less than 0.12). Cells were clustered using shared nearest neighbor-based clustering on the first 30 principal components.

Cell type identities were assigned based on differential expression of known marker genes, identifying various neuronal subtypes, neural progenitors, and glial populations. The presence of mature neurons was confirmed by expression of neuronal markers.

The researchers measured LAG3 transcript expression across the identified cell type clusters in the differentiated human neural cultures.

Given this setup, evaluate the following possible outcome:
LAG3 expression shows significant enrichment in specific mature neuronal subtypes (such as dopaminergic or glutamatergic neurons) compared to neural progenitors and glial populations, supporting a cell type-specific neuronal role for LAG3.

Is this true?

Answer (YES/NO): NO